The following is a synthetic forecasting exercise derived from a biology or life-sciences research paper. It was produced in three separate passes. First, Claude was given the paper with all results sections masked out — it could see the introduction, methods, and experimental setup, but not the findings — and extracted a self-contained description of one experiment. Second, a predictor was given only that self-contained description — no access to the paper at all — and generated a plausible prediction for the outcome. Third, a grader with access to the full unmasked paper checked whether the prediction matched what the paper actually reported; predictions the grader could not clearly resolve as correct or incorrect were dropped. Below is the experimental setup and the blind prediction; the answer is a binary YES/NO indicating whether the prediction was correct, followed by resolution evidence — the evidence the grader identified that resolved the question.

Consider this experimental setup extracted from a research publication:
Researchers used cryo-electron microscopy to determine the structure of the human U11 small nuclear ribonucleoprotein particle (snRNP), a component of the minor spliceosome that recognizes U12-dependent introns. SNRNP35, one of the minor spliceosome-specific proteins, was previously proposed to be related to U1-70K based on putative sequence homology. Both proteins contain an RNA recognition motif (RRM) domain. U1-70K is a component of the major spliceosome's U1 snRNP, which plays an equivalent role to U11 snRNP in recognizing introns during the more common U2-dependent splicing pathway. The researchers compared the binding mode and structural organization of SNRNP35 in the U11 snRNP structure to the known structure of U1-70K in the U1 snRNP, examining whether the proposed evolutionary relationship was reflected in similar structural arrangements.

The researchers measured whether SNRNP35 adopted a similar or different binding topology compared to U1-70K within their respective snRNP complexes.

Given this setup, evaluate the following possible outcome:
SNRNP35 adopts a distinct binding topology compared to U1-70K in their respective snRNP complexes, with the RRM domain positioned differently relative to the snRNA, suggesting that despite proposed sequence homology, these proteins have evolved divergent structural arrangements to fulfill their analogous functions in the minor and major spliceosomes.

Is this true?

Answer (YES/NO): YES